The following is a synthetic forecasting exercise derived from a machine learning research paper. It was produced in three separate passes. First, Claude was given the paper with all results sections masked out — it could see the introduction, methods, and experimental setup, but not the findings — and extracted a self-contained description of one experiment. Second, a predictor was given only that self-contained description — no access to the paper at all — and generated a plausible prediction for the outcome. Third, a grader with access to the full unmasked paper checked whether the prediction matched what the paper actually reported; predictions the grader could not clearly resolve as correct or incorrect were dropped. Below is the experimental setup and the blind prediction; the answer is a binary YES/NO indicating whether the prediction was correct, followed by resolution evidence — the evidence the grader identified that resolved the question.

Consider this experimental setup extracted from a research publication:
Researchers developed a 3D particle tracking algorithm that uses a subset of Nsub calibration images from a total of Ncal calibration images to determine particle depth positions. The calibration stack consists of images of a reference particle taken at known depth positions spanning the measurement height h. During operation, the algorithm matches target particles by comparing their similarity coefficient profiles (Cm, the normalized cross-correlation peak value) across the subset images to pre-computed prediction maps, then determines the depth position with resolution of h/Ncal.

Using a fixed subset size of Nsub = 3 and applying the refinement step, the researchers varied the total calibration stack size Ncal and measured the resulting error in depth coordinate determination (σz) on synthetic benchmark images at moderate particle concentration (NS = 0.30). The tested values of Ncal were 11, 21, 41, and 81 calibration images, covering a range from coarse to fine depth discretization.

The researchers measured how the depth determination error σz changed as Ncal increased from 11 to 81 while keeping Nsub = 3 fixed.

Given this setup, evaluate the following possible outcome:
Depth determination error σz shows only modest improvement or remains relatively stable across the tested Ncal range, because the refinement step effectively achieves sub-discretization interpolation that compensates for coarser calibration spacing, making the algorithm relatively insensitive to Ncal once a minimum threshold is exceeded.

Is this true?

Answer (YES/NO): YES